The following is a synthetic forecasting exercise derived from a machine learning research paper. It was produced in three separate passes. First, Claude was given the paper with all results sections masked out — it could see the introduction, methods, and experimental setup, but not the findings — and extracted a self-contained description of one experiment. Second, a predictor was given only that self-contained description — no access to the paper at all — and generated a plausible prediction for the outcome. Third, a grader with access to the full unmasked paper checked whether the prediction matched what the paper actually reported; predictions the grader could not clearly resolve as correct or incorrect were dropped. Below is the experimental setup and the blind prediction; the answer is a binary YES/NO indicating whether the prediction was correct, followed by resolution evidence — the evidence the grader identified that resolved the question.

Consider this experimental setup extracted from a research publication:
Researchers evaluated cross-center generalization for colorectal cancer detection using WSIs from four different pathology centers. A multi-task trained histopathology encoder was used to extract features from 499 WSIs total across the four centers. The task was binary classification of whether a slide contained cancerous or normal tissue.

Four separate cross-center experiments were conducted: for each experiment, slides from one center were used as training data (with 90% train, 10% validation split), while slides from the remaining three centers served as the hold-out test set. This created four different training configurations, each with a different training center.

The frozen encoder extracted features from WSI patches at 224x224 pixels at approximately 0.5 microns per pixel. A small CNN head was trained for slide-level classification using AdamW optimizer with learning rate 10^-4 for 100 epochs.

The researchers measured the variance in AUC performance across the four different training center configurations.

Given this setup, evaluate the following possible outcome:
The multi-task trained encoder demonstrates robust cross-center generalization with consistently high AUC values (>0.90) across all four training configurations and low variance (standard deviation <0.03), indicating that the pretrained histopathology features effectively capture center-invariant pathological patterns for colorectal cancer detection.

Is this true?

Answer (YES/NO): YES